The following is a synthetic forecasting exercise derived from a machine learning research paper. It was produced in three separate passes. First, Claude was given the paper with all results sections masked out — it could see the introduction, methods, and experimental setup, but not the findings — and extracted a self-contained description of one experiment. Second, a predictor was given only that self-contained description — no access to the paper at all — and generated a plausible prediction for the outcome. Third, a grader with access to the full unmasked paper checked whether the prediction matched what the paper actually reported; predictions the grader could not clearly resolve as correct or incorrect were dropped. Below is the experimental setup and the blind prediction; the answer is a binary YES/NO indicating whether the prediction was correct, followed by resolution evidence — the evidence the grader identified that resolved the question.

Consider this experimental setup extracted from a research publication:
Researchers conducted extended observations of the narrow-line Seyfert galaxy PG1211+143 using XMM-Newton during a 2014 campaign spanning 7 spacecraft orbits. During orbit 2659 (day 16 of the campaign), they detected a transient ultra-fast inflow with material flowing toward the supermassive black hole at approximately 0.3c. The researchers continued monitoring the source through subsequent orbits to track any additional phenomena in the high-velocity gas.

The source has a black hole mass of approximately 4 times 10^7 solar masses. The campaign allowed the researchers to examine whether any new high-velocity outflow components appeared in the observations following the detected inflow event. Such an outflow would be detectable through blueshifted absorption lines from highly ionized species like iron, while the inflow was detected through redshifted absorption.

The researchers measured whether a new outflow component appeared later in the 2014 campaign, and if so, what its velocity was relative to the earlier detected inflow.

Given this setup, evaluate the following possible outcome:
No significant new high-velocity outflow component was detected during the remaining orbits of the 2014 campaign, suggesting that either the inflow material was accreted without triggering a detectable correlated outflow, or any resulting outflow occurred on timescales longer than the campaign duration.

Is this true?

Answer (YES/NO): NO